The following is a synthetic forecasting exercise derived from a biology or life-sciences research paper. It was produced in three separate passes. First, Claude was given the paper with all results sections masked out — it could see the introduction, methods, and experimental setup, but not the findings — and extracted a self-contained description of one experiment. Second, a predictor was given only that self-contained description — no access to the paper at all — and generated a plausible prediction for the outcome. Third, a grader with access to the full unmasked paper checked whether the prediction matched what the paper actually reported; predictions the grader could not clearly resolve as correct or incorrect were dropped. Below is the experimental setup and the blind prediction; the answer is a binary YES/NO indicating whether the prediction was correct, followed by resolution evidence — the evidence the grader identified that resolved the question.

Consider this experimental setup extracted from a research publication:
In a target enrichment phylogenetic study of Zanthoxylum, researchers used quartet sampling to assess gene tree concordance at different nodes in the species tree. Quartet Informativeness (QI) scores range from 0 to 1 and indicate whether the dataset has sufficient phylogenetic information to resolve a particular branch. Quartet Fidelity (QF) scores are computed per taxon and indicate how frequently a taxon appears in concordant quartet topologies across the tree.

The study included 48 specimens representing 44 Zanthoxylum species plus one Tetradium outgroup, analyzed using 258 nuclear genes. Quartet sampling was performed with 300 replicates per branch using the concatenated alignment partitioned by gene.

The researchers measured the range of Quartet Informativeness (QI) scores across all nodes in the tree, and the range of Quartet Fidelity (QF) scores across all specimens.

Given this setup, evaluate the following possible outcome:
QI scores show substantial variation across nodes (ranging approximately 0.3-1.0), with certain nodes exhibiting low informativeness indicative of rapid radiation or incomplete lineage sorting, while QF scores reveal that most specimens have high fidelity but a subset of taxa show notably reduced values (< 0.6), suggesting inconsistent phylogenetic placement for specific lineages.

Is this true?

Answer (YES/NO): NO